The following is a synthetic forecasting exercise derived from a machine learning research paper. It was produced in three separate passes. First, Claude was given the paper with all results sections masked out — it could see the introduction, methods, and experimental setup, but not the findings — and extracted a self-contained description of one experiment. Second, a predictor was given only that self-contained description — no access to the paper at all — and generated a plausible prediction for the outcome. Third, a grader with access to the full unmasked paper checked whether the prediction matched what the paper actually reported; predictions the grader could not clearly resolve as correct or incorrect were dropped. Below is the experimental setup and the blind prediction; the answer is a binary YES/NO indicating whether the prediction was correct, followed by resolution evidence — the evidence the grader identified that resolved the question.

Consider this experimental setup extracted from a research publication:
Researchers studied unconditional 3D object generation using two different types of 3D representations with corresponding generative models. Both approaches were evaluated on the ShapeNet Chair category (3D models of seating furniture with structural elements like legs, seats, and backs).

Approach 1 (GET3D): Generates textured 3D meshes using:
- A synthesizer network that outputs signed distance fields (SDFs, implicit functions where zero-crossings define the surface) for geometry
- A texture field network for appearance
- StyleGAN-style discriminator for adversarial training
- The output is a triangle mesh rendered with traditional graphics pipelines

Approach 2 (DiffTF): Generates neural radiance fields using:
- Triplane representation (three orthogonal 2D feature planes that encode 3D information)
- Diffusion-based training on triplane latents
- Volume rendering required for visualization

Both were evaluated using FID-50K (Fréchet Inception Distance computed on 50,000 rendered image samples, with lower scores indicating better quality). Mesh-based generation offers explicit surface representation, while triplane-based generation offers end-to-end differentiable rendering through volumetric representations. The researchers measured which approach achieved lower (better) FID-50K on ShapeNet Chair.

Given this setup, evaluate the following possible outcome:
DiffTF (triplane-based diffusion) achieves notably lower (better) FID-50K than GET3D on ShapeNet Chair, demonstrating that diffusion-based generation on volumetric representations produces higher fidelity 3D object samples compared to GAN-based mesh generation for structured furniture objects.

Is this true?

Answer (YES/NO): NO